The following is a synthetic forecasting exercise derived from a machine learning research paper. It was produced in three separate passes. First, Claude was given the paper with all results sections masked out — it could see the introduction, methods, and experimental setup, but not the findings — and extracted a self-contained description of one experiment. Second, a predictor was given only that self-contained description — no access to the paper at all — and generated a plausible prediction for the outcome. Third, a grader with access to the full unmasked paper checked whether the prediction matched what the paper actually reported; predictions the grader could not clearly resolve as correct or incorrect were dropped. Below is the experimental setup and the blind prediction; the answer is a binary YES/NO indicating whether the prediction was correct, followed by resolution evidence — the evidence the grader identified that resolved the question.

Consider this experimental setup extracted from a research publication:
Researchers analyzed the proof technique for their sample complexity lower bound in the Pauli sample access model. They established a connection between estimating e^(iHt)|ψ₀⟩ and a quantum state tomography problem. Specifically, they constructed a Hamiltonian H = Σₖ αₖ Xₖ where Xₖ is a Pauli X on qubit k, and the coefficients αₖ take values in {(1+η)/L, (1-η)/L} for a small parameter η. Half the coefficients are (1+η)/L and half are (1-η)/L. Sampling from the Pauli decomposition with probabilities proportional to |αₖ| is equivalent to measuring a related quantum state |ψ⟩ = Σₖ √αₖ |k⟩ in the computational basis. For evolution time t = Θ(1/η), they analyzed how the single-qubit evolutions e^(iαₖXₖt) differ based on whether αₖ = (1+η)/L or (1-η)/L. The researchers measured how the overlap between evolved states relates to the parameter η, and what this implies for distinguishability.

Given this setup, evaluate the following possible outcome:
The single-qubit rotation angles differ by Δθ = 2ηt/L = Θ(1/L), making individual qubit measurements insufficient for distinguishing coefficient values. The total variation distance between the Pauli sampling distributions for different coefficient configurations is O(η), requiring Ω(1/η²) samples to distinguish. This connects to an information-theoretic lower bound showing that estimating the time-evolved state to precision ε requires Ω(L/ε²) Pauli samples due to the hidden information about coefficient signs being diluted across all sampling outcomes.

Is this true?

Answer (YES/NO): NO